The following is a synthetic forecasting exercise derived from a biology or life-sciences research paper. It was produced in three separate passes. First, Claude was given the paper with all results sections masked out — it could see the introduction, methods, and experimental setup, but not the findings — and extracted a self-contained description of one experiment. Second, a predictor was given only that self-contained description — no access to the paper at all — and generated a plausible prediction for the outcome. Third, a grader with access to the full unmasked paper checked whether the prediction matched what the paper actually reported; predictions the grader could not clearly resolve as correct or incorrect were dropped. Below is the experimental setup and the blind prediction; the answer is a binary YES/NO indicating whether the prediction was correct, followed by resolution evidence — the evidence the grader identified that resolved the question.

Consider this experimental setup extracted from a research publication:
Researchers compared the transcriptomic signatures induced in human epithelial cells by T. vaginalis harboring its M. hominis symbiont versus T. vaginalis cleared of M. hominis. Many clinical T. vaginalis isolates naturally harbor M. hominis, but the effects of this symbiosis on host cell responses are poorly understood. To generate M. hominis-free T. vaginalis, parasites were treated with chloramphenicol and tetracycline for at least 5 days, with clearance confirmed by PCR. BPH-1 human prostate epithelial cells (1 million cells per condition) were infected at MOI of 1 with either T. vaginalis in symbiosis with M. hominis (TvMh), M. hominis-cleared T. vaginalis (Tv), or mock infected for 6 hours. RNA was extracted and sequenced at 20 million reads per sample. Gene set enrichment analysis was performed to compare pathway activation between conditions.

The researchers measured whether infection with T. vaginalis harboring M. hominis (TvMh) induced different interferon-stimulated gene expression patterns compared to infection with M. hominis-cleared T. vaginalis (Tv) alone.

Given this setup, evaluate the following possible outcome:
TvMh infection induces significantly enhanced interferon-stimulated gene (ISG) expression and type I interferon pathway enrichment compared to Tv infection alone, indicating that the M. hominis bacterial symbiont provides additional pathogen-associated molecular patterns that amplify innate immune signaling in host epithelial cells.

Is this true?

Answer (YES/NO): YES